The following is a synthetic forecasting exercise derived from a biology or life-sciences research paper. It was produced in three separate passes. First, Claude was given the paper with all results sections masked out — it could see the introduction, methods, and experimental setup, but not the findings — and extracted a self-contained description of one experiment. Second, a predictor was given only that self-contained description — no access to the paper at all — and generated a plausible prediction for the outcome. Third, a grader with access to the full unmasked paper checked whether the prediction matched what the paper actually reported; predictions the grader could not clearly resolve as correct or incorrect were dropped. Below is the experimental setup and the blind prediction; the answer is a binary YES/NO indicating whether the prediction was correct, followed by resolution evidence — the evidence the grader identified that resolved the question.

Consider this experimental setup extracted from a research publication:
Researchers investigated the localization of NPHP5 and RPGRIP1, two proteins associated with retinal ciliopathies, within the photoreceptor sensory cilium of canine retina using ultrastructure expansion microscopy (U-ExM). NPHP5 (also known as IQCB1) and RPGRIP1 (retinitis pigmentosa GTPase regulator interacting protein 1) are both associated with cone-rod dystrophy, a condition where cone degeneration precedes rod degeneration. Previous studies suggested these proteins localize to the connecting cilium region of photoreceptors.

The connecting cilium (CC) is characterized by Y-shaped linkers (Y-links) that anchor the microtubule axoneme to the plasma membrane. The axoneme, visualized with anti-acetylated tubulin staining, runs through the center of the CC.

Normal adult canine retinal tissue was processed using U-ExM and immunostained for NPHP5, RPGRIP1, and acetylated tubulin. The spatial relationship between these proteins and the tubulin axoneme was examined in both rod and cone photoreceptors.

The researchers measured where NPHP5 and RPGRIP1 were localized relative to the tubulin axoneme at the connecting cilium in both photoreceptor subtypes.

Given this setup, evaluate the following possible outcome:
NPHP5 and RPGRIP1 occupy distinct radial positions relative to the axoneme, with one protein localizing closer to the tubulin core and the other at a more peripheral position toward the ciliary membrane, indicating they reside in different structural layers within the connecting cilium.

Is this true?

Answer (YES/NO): NO